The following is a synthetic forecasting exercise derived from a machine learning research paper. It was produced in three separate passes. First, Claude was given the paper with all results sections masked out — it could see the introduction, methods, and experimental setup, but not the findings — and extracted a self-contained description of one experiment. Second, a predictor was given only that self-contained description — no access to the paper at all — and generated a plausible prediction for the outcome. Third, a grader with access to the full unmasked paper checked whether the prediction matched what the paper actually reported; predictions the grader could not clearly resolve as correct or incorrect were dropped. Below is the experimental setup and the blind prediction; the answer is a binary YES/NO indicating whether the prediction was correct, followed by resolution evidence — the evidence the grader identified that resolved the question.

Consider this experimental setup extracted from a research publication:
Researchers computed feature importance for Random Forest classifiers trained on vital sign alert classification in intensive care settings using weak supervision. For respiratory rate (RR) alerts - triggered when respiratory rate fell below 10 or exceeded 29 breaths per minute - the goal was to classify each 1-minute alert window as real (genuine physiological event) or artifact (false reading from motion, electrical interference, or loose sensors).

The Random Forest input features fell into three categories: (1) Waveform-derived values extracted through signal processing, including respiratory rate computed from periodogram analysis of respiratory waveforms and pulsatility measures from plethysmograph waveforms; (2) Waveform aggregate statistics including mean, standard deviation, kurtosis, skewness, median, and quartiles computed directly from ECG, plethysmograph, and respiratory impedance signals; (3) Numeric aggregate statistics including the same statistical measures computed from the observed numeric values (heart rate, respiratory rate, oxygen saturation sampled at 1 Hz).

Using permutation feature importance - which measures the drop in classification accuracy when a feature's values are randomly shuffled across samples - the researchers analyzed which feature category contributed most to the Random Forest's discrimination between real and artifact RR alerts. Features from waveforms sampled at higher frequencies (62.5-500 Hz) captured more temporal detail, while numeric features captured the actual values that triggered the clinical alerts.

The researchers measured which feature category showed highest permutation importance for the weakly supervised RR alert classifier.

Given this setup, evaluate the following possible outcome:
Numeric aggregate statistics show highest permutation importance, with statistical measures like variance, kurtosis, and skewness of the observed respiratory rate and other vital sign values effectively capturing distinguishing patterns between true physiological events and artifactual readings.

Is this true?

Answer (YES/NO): YES